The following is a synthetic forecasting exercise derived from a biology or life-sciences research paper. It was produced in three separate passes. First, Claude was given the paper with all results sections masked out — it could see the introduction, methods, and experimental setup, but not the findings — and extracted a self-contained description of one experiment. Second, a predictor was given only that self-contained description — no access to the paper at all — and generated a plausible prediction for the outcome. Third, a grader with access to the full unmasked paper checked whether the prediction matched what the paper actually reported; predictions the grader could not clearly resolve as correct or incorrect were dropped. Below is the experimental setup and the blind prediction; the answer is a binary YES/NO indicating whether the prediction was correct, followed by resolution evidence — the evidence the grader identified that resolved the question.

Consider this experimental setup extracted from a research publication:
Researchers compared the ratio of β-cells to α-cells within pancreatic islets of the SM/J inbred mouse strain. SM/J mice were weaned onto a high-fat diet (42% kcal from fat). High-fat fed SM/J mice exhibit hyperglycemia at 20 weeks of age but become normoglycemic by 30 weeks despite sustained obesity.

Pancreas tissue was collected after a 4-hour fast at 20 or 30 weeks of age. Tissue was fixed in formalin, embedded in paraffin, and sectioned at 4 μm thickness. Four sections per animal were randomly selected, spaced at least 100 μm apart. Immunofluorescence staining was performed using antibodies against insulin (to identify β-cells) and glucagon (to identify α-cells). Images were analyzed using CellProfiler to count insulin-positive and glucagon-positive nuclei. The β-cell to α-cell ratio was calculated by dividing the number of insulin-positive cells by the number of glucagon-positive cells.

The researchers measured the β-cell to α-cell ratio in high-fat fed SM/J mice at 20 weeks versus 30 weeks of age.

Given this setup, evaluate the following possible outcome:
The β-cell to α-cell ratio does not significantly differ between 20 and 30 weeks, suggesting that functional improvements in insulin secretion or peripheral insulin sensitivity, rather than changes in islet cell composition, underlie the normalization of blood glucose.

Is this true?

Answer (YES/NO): NO